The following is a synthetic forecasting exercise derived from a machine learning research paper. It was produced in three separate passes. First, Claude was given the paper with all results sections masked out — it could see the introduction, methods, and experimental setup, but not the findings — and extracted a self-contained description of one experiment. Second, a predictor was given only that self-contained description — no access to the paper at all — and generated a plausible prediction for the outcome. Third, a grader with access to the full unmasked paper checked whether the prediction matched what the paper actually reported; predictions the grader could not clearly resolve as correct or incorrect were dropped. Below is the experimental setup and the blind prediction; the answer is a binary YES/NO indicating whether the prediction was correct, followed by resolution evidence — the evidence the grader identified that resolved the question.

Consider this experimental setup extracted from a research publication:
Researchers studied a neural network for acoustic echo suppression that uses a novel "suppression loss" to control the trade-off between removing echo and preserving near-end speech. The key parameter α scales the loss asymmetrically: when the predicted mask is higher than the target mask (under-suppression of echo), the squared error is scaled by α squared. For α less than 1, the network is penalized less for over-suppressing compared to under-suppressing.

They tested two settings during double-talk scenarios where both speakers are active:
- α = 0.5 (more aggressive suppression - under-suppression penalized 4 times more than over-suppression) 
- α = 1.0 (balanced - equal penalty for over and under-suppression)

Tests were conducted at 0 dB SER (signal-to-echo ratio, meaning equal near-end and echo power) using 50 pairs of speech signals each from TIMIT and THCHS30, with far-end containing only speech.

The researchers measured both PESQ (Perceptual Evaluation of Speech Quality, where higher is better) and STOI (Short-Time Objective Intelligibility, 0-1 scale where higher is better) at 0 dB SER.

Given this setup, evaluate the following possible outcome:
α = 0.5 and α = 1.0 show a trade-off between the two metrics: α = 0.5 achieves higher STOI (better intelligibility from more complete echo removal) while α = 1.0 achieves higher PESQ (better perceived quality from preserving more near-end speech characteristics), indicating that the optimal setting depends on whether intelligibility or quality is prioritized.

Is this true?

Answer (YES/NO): NO